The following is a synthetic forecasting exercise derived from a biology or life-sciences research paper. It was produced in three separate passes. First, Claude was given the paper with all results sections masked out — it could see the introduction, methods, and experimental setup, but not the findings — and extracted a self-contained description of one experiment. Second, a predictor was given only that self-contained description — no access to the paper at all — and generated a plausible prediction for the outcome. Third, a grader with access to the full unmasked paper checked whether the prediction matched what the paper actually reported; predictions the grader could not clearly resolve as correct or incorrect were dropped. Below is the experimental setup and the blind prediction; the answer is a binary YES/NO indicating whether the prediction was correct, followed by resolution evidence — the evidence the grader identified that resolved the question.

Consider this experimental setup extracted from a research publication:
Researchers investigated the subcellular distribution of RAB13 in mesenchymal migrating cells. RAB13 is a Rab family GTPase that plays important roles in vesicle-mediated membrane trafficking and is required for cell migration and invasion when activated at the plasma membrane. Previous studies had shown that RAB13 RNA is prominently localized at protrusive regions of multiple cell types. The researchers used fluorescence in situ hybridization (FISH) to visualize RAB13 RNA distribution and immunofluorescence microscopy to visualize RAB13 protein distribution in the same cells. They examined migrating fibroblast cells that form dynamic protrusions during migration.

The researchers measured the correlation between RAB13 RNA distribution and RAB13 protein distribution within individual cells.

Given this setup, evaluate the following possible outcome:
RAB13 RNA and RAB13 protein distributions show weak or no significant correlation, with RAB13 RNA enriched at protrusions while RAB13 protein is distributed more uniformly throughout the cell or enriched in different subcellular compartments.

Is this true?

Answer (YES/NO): YES